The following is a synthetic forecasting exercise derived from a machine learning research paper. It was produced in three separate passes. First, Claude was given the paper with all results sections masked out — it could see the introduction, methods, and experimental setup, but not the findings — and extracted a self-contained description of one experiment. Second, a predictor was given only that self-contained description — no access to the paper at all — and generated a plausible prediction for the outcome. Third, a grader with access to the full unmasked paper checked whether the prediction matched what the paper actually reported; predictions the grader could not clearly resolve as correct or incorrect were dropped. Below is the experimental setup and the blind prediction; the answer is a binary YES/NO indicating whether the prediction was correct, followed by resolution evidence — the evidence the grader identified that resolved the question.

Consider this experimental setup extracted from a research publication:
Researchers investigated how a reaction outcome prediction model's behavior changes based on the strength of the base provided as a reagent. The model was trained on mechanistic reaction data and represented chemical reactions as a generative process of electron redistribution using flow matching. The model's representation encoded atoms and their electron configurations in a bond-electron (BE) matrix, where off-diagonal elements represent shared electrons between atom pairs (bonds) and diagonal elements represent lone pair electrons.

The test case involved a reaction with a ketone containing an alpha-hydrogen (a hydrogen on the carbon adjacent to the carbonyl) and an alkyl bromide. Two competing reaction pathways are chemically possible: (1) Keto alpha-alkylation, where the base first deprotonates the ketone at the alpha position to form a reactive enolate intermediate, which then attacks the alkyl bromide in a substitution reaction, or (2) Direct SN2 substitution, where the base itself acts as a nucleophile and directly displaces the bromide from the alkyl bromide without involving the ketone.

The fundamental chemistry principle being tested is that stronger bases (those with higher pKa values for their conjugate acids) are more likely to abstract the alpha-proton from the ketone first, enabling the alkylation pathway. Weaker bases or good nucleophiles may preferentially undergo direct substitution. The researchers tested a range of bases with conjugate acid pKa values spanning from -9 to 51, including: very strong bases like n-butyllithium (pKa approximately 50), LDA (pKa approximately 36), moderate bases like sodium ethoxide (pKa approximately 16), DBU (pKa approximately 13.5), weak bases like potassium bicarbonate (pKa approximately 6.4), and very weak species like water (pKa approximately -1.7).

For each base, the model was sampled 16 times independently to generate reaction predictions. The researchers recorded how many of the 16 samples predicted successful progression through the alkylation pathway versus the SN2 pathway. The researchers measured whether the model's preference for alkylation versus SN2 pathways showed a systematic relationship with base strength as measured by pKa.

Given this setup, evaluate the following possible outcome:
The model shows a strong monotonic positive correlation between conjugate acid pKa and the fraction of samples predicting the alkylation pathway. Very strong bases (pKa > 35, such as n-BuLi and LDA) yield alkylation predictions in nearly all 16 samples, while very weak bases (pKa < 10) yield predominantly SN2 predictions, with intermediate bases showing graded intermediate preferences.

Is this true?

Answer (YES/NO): NO